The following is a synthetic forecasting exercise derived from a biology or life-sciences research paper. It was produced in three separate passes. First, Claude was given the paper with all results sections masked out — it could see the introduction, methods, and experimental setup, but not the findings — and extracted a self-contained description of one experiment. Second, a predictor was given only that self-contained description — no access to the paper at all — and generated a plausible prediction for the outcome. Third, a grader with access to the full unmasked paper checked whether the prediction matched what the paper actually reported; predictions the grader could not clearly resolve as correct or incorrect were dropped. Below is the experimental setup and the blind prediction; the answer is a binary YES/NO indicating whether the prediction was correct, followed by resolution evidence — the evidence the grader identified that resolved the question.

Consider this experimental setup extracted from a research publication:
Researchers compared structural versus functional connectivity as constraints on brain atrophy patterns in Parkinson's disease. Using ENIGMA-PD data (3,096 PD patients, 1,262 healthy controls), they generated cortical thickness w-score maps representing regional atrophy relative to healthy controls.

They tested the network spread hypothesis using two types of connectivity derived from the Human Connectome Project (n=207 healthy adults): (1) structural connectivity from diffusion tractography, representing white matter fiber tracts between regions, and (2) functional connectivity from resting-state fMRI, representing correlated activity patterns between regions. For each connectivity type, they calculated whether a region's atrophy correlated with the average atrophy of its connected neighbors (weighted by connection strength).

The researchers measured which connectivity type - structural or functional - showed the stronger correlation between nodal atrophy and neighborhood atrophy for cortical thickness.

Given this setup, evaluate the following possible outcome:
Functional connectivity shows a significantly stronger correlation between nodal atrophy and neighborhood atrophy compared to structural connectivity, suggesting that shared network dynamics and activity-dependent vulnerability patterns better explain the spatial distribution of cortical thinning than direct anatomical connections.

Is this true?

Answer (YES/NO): NO